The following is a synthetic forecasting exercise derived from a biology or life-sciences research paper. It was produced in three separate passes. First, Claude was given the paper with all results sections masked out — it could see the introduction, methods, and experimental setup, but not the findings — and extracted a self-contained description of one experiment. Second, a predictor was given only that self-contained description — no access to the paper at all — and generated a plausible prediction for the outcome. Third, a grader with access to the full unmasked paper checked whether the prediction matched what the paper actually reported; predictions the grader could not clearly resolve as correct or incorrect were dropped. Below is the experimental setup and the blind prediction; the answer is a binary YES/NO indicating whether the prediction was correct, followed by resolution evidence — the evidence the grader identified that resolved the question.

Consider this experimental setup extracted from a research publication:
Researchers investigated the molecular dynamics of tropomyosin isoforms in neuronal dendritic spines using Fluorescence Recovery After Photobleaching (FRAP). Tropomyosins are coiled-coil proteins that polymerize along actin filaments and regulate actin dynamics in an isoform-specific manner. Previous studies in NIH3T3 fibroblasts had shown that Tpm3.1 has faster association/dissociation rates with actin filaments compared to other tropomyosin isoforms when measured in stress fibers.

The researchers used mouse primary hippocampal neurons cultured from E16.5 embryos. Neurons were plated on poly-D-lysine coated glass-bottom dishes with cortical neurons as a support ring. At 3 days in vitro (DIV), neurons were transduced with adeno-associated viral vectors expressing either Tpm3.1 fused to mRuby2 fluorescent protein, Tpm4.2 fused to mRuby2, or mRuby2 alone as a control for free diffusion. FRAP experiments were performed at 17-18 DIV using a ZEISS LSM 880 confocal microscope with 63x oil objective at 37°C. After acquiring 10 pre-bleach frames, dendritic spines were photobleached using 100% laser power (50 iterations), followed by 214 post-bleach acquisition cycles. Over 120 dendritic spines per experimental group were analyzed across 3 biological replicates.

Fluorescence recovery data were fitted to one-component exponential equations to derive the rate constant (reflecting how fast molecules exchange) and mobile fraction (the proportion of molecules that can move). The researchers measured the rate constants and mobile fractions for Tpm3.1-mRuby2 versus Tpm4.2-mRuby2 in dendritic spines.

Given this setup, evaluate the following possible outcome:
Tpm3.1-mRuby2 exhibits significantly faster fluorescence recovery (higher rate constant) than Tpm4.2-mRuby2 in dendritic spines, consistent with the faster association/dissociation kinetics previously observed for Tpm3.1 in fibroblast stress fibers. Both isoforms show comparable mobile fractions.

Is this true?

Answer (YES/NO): NO